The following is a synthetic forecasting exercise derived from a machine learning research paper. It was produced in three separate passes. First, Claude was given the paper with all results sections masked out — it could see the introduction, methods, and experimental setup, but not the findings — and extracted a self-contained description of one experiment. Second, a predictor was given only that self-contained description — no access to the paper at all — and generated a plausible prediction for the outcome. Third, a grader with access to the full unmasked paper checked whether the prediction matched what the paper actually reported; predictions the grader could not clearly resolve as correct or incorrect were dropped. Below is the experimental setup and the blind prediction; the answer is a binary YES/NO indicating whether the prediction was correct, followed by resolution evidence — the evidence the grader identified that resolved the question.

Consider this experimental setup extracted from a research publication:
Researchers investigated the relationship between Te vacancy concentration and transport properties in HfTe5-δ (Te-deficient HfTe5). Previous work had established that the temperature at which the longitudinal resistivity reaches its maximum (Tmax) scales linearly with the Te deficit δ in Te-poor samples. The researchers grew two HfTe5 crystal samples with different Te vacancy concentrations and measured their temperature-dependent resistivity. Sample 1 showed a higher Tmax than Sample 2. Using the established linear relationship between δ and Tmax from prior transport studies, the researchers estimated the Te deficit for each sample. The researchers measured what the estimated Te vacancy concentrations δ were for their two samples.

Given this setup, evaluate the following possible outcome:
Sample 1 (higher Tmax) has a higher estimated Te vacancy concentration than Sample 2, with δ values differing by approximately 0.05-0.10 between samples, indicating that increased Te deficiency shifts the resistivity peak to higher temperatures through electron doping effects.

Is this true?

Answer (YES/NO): NO